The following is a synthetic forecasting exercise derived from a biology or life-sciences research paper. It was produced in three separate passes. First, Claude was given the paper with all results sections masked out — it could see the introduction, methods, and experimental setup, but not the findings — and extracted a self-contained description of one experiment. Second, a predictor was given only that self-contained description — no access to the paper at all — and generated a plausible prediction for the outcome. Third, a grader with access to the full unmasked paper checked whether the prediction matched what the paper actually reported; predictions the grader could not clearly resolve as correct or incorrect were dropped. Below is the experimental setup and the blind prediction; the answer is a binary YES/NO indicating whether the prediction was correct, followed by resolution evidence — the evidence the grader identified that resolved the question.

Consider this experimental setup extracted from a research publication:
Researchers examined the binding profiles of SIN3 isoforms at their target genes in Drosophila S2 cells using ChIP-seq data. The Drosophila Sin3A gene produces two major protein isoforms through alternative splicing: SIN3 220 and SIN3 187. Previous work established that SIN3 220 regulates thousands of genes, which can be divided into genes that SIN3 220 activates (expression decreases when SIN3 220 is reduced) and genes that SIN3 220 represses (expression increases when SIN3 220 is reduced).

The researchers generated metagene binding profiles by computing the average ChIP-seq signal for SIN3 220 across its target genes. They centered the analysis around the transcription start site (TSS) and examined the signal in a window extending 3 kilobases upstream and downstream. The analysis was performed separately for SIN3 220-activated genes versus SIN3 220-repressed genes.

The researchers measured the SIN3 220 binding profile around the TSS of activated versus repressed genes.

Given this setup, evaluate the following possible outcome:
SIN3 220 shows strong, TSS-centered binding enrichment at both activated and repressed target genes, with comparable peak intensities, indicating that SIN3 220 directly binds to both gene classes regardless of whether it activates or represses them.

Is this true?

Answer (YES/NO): NO